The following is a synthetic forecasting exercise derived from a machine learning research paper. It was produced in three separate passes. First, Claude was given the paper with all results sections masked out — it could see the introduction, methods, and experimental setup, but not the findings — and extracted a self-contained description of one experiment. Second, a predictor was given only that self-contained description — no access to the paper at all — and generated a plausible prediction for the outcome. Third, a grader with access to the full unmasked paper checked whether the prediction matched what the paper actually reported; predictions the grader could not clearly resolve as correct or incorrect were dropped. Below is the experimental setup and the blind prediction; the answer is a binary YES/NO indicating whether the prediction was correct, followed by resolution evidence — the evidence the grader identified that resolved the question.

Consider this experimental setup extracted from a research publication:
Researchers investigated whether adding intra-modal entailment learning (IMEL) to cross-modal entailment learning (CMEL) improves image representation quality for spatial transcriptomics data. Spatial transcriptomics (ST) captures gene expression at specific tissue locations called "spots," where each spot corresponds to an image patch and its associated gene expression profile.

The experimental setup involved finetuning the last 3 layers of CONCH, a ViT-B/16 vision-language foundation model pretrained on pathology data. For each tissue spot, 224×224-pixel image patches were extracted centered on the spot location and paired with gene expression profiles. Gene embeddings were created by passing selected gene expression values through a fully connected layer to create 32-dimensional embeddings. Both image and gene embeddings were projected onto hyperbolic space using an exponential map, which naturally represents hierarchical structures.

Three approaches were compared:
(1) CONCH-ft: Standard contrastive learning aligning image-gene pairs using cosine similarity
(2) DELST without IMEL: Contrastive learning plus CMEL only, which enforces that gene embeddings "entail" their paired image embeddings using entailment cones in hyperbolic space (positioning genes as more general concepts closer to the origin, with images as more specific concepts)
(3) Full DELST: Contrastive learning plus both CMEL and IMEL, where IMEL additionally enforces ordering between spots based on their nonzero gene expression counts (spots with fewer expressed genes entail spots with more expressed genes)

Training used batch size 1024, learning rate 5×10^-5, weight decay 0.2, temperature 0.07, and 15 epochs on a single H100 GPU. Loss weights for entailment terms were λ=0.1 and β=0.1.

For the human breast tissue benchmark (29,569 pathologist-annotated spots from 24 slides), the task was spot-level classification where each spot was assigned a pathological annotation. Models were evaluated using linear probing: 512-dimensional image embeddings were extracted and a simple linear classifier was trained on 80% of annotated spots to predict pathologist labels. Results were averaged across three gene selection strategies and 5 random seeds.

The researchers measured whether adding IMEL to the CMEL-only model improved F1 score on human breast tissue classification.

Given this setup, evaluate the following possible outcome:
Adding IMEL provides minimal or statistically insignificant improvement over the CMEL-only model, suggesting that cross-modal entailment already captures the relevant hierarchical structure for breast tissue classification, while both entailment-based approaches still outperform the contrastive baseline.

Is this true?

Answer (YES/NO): NO